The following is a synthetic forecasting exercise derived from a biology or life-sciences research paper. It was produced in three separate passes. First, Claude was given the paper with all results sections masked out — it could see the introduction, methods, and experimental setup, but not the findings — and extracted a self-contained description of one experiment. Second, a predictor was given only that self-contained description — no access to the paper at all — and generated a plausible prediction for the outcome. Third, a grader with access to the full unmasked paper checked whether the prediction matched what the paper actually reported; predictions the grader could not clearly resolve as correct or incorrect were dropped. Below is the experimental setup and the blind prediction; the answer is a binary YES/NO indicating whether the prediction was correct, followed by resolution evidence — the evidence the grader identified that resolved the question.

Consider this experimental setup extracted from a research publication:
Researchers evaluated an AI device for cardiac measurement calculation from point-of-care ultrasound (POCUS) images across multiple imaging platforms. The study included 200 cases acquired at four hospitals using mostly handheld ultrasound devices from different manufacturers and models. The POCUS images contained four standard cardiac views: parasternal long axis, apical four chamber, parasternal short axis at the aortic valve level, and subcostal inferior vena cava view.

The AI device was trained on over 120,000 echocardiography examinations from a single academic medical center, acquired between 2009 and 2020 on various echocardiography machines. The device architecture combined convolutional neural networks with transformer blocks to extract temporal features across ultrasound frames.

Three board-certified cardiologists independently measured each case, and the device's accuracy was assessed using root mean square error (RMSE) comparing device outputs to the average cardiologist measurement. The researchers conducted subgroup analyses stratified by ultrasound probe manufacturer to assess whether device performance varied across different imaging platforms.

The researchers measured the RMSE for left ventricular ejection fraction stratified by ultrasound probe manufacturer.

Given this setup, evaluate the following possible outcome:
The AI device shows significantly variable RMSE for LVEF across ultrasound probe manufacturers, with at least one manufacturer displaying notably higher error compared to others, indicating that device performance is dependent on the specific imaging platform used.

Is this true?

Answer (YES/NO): YES